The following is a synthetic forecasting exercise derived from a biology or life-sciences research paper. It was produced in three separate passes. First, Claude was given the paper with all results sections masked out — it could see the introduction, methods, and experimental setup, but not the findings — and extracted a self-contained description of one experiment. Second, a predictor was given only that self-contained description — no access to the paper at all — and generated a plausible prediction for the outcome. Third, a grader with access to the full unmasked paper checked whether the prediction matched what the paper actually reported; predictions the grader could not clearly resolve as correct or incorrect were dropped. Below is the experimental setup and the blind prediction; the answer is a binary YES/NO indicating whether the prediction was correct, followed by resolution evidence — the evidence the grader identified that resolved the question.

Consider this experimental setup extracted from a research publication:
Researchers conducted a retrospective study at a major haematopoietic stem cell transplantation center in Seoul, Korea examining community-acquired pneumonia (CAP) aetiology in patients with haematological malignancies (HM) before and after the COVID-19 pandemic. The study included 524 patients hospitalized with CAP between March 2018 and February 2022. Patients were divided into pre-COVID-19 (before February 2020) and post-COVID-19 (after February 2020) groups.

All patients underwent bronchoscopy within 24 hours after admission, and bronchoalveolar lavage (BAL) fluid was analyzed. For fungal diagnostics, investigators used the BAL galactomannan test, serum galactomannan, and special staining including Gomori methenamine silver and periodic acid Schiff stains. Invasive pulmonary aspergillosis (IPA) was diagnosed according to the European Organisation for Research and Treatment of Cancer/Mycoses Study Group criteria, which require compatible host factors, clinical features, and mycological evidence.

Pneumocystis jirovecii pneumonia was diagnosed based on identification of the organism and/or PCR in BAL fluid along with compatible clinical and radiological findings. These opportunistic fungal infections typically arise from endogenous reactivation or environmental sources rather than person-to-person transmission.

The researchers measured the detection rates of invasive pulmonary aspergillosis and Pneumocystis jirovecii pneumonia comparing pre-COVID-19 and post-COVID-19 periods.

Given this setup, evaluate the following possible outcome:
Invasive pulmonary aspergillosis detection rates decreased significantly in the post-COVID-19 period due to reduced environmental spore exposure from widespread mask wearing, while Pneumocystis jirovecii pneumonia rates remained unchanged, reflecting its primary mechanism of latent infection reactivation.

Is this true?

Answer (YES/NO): NO